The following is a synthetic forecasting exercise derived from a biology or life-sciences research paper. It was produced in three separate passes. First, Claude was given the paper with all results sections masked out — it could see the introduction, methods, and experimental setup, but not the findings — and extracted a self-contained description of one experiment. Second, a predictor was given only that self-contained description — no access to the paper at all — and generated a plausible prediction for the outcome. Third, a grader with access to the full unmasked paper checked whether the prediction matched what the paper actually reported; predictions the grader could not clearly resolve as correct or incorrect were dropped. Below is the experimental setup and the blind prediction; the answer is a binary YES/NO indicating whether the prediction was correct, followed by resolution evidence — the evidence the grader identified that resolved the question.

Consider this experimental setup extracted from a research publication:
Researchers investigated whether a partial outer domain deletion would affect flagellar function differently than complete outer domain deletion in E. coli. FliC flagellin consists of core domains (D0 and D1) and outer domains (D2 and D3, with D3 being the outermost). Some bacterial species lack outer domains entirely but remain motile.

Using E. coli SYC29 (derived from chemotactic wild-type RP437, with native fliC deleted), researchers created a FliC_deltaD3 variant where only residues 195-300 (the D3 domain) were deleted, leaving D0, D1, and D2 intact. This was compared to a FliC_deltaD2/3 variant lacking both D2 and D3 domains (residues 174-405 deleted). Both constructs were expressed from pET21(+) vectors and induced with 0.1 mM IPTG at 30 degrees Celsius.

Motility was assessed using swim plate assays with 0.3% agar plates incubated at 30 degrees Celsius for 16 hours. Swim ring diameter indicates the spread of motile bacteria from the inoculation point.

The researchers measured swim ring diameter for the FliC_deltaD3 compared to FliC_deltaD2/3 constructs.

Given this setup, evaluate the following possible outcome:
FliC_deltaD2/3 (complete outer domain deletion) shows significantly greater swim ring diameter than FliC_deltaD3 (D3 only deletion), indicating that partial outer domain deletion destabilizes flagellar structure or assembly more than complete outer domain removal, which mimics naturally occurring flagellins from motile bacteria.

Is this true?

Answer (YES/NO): NO